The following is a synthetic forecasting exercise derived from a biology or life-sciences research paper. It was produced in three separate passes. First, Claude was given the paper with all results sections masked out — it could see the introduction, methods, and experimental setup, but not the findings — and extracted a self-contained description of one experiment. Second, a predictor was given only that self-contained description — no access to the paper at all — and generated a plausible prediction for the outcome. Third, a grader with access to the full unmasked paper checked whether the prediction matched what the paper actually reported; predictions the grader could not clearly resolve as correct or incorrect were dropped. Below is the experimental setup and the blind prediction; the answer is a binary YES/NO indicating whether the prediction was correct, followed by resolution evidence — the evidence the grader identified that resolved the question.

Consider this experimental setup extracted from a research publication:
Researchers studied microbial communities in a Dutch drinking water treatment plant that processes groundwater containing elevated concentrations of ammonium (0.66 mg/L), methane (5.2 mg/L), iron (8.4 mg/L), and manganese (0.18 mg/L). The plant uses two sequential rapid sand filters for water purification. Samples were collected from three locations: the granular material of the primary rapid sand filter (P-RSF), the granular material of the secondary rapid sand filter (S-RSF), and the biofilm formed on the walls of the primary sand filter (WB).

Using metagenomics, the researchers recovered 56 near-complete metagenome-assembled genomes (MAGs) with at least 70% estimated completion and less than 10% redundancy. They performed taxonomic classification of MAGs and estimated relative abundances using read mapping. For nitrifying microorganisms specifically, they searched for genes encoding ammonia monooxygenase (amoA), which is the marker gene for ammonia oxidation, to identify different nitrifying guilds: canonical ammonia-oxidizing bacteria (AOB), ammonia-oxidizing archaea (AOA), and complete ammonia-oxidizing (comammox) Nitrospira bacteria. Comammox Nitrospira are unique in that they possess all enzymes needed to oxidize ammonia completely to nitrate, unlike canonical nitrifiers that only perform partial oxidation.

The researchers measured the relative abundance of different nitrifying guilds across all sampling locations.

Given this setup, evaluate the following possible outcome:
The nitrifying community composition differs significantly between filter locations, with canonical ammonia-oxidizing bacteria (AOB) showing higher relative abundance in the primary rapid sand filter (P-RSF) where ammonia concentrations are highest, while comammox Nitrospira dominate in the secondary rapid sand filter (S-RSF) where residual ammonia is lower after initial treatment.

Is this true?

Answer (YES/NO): NO